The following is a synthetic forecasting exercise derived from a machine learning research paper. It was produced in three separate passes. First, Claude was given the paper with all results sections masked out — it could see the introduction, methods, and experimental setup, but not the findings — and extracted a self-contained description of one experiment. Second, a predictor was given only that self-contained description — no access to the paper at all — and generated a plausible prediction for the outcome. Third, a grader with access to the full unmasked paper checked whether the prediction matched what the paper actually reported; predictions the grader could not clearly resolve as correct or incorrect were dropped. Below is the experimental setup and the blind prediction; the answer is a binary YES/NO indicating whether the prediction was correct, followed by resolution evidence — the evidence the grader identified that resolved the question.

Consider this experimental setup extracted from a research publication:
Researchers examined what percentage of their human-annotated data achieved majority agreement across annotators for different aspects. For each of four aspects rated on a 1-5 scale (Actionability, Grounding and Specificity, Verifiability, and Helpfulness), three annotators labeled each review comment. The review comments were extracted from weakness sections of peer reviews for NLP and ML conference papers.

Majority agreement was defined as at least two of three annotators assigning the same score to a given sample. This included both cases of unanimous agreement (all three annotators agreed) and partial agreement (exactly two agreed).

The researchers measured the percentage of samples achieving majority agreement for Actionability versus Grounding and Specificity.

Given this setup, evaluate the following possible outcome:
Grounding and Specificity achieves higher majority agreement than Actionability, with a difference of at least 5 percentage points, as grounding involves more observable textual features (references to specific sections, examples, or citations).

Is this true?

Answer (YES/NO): NO